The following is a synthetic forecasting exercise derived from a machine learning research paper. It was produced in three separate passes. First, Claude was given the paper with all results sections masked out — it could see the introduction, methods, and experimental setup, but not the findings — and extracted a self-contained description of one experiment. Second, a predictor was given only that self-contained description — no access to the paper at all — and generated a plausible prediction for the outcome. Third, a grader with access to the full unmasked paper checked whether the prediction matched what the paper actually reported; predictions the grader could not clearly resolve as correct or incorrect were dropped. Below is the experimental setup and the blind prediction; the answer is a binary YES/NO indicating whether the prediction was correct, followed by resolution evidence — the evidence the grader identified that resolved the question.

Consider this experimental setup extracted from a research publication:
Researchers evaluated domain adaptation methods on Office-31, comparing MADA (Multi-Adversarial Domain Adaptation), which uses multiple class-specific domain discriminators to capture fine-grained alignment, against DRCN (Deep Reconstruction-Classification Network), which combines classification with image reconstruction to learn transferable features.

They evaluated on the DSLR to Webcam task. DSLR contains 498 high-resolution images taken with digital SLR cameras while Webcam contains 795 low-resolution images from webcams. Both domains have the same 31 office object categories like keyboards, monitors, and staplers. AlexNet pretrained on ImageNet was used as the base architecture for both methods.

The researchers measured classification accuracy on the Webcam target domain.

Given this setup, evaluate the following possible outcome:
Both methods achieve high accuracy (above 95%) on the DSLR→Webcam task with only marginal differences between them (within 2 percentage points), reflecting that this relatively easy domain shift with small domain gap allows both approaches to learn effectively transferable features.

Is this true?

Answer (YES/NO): NO